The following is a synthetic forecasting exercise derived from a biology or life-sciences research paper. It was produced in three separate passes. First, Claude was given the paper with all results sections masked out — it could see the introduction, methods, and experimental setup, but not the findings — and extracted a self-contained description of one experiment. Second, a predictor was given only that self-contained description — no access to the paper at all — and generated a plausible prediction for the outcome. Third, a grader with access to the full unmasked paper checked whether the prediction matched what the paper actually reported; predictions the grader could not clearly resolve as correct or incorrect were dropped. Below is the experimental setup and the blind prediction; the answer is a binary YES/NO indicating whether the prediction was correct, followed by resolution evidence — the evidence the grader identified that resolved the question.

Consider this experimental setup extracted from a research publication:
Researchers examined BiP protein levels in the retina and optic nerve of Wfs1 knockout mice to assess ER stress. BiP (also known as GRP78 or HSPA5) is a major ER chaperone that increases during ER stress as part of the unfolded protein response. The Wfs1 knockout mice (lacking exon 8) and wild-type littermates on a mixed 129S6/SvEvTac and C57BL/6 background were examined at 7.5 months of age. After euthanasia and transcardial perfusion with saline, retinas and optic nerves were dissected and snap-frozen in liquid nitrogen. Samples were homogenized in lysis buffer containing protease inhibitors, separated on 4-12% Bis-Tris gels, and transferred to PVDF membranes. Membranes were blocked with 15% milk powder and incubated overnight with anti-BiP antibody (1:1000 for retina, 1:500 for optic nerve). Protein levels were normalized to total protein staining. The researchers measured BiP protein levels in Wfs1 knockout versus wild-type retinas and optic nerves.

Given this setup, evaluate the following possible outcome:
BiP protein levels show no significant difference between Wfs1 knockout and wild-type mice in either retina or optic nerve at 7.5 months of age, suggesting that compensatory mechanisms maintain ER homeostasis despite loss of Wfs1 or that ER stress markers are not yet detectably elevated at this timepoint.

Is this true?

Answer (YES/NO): NO